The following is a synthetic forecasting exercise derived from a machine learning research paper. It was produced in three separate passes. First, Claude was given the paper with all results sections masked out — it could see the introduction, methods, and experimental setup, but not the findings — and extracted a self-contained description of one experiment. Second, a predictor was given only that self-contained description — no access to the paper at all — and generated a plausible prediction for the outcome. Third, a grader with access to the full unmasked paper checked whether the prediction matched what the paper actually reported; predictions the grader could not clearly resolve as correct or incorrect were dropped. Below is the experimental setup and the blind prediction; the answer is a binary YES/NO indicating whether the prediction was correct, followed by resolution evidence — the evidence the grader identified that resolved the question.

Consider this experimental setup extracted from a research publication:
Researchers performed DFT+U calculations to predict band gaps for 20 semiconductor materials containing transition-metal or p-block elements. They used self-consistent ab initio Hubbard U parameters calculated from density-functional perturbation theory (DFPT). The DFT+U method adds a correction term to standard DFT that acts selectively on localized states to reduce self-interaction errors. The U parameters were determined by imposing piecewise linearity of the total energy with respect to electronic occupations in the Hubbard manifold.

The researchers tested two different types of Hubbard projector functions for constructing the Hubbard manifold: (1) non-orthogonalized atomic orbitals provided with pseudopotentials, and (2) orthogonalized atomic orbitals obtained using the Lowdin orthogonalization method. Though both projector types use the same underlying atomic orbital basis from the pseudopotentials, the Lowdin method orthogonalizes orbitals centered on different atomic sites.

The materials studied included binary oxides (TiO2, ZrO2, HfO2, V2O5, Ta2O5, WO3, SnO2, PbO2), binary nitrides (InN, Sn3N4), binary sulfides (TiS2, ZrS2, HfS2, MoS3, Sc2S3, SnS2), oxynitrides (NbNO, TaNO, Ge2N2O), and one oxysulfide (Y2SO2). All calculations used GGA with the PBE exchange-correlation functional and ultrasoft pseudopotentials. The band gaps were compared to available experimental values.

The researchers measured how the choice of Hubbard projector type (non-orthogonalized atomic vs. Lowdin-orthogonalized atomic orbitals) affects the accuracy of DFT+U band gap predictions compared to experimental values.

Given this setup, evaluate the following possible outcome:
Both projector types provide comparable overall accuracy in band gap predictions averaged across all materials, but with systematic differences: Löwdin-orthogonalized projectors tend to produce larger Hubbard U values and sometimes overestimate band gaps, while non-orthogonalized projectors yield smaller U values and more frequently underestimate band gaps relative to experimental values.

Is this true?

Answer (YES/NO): NO